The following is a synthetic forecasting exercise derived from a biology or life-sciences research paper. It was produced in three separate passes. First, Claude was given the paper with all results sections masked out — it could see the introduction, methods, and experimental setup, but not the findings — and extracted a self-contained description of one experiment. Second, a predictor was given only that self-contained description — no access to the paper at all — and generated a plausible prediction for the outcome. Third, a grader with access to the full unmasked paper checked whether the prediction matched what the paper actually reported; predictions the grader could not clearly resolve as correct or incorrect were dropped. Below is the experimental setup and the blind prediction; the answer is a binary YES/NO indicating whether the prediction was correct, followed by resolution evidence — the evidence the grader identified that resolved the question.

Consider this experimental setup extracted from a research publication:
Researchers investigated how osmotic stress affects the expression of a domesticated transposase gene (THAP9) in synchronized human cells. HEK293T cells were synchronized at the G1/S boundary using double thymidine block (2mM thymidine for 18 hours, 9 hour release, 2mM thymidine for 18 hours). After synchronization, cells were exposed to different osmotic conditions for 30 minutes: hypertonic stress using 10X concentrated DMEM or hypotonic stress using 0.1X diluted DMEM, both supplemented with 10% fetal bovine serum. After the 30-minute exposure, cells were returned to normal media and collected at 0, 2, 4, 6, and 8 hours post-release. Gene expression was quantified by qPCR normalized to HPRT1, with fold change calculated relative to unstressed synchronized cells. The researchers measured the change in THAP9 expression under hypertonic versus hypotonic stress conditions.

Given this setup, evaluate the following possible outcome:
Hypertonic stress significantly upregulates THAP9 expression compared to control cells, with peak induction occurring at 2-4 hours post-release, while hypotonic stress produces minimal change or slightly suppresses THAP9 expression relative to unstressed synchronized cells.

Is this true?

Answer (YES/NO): NO